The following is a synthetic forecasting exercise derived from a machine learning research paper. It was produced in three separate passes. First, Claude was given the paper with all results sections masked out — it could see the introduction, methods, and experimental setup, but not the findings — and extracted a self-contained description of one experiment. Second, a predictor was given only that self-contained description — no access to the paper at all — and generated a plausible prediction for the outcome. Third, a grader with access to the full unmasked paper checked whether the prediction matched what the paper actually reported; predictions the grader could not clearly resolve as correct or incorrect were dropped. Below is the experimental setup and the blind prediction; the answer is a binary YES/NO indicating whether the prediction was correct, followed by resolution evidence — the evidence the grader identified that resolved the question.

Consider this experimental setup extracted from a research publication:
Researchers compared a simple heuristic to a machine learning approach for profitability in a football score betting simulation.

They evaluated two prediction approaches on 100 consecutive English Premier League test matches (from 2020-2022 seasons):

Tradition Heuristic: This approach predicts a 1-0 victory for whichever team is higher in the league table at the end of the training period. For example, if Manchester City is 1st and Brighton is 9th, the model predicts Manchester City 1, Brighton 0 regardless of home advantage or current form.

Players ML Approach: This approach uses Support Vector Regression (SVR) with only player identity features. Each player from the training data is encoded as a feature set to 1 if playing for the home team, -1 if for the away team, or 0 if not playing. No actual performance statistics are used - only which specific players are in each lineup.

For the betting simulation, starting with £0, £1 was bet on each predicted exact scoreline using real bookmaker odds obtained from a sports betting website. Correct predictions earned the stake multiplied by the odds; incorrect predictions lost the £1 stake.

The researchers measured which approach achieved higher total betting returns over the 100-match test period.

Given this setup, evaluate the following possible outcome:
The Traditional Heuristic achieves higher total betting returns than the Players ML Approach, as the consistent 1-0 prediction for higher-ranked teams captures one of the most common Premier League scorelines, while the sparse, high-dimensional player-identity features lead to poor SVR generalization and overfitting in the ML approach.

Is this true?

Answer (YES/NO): YES